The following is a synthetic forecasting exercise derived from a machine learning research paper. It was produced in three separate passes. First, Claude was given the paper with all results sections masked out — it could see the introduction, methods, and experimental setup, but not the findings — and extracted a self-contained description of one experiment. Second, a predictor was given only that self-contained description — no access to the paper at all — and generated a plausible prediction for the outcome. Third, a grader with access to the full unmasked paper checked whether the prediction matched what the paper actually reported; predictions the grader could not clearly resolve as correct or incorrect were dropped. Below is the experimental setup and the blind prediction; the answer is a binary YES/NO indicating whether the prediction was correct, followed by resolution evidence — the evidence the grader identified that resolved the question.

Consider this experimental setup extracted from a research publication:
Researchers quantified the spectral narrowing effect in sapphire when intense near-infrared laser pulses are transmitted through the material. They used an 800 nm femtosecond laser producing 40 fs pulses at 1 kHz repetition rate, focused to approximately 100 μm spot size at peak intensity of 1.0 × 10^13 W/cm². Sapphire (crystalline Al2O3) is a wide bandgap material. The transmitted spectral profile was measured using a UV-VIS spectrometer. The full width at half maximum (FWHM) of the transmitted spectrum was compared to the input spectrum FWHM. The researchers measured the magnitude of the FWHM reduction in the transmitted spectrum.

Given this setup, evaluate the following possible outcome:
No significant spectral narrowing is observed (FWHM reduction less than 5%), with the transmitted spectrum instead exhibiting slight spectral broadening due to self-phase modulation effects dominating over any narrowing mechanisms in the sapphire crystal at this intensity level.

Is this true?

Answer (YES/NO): NO